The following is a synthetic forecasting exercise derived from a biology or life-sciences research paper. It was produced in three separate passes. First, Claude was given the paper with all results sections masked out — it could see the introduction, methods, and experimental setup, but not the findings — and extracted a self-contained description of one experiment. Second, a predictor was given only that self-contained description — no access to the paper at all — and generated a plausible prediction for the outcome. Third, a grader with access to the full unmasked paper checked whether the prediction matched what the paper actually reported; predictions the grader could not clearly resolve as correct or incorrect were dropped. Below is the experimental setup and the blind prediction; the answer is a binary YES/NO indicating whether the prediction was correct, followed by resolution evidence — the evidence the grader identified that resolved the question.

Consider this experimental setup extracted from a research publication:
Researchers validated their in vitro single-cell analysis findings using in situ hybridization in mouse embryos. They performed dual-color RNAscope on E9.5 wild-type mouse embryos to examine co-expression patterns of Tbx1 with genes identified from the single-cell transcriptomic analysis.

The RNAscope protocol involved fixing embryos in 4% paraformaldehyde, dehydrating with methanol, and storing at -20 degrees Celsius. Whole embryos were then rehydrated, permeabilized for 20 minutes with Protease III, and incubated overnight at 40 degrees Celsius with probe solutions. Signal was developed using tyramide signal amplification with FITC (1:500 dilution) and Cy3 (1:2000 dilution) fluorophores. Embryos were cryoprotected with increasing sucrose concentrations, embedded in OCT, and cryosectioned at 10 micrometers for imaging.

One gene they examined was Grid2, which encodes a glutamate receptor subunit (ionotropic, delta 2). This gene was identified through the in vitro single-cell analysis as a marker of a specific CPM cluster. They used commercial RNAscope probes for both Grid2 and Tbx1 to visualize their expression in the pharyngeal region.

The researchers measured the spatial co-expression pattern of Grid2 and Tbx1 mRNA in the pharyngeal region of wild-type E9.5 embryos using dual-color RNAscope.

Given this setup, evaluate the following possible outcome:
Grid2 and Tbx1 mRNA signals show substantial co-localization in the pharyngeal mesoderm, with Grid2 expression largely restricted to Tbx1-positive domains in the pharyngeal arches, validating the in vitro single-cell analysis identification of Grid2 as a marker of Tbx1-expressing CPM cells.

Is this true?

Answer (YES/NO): YES